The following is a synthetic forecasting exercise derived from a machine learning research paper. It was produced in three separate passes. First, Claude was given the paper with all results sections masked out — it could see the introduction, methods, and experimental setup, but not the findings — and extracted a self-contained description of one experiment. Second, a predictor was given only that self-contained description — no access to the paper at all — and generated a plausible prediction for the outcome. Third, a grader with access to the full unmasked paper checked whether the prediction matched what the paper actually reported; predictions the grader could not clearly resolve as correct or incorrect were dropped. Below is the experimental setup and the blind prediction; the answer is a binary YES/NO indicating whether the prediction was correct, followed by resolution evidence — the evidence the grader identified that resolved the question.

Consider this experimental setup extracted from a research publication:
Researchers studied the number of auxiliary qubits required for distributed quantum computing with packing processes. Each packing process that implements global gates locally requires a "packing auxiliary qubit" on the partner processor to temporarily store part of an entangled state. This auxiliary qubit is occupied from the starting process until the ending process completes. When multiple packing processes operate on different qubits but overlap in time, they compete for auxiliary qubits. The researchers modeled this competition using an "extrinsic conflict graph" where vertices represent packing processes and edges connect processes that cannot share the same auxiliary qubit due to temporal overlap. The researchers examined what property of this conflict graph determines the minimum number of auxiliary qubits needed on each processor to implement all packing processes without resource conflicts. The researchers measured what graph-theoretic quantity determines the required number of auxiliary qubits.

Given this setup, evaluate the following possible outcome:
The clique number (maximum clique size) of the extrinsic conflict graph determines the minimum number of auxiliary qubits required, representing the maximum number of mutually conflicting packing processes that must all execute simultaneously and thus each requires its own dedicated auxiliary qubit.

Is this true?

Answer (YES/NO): NO